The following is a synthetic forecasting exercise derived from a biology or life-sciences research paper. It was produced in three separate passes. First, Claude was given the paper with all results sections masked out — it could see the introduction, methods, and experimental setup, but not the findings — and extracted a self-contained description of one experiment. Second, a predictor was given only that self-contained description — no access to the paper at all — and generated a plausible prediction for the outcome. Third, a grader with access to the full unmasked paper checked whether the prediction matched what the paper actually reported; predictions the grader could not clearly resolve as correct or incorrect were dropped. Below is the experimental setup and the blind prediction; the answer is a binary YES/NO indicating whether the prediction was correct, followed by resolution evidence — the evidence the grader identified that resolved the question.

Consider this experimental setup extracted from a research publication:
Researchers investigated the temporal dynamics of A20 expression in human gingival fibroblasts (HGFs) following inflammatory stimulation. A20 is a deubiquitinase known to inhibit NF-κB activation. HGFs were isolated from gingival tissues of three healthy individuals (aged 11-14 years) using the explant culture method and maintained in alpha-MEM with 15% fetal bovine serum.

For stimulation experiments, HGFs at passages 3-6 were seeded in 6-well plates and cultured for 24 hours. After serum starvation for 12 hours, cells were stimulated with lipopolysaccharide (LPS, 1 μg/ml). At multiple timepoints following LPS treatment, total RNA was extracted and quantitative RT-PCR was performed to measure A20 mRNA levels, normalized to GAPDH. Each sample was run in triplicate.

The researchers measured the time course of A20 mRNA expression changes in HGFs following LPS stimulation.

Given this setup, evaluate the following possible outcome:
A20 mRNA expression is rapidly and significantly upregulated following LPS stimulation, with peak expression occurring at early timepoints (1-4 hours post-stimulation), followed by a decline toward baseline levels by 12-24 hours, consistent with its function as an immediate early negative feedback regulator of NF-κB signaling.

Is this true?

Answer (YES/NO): NO